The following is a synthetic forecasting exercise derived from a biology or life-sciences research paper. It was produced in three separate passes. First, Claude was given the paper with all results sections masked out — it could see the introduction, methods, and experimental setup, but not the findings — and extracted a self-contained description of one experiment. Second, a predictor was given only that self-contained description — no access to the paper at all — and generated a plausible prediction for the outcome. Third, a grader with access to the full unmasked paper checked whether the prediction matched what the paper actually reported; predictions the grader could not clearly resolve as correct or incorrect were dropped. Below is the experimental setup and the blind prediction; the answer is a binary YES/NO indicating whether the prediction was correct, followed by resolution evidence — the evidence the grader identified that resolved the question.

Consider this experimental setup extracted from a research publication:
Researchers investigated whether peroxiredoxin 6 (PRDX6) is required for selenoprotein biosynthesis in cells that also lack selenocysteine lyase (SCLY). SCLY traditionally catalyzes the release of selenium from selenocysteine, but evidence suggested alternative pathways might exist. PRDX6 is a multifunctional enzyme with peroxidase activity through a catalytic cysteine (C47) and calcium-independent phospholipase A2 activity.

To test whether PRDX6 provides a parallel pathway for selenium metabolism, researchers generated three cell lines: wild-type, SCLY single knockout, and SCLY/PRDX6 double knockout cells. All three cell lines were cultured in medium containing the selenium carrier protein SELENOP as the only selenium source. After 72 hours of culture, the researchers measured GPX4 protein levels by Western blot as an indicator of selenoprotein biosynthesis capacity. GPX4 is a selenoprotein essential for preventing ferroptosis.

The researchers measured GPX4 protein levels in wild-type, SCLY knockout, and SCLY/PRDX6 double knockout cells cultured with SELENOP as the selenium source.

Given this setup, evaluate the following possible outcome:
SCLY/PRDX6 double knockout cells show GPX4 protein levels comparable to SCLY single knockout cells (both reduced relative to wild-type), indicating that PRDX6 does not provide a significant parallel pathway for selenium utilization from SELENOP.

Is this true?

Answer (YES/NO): NO